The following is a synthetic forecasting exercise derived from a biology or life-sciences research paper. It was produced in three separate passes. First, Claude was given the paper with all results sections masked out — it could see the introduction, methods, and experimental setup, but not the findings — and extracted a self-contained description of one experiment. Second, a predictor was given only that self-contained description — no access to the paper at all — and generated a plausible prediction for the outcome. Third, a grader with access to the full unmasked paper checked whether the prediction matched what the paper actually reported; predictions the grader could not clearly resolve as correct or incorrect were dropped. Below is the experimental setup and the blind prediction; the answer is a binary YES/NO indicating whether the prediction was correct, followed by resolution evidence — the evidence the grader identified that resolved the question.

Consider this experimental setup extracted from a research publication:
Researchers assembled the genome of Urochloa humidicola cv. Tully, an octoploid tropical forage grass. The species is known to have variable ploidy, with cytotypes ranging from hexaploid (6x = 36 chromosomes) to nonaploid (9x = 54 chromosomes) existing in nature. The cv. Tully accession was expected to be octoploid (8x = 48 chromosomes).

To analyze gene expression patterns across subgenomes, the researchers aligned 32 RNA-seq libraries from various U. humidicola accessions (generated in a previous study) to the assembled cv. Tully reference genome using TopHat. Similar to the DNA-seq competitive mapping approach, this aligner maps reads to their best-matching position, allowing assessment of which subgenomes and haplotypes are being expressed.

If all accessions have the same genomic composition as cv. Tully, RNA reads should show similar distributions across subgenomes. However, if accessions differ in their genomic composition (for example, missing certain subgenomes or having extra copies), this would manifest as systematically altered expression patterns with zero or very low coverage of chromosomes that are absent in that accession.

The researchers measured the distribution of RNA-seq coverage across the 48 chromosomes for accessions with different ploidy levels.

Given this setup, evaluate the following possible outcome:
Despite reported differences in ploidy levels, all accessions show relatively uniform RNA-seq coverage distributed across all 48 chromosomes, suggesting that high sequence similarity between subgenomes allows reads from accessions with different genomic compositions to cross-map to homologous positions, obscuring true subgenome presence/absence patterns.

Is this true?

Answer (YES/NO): NO